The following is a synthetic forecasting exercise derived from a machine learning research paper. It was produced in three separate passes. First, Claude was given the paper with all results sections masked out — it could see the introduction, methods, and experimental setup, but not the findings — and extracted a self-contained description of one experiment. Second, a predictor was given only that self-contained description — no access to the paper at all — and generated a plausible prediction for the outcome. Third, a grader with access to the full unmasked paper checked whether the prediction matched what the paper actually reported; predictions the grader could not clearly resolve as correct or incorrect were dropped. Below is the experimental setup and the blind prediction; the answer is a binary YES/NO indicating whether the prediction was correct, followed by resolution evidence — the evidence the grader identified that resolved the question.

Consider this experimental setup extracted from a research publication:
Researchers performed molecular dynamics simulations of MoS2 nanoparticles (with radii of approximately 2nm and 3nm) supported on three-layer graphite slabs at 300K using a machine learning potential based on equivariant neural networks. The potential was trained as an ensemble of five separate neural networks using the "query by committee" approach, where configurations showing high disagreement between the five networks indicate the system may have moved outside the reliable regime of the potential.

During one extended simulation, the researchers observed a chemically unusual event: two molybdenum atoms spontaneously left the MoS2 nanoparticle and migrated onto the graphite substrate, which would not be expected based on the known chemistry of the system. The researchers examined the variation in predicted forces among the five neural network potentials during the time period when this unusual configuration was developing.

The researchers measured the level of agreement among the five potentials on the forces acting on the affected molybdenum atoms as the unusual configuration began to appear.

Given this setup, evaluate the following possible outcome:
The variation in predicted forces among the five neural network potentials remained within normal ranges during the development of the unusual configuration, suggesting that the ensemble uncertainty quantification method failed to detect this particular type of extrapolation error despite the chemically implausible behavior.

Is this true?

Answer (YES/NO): NO